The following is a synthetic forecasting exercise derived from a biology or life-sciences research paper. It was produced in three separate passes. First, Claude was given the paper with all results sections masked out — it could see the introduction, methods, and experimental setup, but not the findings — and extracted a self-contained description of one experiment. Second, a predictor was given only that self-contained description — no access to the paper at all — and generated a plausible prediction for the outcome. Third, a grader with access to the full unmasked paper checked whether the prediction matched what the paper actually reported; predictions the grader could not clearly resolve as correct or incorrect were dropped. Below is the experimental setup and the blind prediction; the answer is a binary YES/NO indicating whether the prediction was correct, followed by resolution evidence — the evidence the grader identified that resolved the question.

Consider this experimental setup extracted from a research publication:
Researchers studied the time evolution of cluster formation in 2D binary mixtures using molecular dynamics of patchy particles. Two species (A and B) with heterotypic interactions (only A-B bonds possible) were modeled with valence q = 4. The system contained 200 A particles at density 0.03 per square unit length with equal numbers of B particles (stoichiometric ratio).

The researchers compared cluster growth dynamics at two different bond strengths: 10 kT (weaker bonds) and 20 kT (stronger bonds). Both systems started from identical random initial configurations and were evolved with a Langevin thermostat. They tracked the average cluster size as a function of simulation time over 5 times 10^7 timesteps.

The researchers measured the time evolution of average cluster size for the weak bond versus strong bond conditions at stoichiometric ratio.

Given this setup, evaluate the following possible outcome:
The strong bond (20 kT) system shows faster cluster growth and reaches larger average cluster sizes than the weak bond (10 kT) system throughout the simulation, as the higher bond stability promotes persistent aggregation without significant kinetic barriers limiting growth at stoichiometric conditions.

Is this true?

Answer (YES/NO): NO